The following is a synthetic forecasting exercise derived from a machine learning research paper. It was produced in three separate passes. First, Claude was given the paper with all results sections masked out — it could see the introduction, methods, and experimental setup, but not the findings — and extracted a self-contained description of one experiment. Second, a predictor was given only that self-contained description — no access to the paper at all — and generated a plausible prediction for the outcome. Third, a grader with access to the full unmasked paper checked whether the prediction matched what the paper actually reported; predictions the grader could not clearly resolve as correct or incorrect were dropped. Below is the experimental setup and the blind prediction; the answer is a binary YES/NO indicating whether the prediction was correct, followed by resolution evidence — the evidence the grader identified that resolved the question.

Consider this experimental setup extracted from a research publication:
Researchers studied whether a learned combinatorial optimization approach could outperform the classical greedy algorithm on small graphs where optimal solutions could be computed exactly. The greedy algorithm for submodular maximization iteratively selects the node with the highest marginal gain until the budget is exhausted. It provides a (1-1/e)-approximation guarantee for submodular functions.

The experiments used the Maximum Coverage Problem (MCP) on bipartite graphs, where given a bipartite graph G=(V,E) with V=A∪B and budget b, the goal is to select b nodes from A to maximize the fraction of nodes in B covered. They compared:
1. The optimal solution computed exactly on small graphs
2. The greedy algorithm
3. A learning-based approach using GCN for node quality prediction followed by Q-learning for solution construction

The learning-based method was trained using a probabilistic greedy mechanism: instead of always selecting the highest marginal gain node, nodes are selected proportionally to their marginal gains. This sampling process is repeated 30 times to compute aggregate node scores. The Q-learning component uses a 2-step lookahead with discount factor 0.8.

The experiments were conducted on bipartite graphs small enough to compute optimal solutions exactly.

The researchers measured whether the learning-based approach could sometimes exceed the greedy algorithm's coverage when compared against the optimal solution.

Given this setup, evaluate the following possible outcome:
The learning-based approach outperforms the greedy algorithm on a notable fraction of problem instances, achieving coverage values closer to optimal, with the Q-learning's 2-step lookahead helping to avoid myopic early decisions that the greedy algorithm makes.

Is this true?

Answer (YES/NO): YES